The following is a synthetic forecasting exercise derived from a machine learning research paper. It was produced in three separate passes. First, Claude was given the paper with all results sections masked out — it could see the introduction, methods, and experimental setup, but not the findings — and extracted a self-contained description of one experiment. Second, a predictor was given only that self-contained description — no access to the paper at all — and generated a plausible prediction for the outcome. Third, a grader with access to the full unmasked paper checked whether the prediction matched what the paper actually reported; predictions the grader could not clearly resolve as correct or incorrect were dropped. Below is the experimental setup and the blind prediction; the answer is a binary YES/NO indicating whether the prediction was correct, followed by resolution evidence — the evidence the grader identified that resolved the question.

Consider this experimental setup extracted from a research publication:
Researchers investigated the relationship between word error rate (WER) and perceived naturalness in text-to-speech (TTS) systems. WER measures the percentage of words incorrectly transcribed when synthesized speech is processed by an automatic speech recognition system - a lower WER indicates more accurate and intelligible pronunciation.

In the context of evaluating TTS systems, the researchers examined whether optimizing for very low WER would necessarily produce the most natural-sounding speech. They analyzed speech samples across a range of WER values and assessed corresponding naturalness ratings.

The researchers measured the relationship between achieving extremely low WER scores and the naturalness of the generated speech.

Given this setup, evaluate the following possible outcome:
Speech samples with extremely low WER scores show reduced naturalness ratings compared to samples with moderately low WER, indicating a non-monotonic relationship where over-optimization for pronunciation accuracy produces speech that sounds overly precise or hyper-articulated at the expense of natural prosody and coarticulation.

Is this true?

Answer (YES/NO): YES